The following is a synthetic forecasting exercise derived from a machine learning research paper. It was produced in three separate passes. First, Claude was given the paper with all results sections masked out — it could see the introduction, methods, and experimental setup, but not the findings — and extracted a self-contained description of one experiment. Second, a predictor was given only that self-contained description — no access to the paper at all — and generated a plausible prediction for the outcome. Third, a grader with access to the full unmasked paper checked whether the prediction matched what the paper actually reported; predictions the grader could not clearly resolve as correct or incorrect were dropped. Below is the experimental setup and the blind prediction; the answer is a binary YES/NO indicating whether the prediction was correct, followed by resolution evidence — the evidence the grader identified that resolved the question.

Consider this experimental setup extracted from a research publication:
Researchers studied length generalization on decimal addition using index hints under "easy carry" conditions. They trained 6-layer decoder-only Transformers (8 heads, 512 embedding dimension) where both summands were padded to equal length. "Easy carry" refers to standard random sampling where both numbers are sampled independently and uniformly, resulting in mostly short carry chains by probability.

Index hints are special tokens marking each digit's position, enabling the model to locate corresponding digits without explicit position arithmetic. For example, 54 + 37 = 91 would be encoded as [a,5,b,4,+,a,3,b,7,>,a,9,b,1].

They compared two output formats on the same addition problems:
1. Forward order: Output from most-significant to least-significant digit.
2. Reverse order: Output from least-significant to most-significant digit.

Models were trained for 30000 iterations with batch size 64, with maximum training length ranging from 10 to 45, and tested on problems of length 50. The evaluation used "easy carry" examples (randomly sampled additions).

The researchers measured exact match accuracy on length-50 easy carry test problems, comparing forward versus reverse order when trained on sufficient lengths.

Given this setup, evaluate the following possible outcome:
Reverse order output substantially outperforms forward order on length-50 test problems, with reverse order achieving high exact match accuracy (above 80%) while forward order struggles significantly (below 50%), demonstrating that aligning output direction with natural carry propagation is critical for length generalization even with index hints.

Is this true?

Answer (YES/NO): NO